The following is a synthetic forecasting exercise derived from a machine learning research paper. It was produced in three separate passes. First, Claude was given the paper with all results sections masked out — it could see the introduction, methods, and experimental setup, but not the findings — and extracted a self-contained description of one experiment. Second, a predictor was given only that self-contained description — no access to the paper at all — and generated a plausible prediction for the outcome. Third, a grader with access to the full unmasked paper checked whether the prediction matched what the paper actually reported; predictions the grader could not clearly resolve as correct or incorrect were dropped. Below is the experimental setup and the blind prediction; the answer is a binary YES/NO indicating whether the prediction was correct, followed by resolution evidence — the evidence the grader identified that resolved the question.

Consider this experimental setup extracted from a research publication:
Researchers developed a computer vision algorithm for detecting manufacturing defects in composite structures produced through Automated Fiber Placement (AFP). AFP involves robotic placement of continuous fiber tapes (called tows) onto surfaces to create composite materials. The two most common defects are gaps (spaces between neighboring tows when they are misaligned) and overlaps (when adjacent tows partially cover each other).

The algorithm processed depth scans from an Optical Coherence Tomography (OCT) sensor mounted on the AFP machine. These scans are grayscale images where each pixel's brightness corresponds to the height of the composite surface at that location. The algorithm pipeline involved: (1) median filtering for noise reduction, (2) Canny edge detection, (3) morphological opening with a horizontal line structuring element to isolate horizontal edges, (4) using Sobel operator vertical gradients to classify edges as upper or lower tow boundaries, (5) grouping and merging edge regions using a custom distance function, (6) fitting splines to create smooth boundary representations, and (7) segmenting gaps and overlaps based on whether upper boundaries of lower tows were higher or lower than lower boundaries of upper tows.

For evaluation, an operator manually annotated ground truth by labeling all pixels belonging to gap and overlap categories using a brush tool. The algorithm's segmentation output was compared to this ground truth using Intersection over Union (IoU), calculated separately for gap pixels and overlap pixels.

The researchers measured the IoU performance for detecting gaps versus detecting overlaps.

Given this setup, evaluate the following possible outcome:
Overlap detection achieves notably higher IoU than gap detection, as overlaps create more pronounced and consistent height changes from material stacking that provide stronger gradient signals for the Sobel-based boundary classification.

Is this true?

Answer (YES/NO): YES